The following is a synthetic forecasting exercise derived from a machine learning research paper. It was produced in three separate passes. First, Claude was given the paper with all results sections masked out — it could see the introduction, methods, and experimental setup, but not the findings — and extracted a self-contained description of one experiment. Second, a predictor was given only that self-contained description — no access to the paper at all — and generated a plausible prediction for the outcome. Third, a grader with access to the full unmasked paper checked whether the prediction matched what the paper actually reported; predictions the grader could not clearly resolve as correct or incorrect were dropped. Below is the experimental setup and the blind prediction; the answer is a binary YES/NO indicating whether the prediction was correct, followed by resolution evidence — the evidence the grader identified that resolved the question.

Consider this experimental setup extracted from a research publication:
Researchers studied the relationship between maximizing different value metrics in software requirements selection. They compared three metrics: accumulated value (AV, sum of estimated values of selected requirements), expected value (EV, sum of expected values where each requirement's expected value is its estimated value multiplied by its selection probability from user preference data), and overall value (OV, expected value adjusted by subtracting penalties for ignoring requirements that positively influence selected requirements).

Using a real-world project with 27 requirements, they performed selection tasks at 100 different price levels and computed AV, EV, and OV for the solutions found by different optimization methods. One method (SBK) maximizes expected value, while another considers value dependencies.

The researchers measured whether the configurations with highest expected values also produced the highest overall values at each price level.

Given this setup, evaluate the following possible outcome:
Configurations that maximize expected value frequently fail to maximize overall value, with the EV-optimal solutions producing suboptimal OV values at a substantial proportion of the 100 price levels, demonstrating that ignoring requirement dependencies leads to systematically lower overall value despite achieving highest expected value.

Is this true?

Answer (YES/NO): YES